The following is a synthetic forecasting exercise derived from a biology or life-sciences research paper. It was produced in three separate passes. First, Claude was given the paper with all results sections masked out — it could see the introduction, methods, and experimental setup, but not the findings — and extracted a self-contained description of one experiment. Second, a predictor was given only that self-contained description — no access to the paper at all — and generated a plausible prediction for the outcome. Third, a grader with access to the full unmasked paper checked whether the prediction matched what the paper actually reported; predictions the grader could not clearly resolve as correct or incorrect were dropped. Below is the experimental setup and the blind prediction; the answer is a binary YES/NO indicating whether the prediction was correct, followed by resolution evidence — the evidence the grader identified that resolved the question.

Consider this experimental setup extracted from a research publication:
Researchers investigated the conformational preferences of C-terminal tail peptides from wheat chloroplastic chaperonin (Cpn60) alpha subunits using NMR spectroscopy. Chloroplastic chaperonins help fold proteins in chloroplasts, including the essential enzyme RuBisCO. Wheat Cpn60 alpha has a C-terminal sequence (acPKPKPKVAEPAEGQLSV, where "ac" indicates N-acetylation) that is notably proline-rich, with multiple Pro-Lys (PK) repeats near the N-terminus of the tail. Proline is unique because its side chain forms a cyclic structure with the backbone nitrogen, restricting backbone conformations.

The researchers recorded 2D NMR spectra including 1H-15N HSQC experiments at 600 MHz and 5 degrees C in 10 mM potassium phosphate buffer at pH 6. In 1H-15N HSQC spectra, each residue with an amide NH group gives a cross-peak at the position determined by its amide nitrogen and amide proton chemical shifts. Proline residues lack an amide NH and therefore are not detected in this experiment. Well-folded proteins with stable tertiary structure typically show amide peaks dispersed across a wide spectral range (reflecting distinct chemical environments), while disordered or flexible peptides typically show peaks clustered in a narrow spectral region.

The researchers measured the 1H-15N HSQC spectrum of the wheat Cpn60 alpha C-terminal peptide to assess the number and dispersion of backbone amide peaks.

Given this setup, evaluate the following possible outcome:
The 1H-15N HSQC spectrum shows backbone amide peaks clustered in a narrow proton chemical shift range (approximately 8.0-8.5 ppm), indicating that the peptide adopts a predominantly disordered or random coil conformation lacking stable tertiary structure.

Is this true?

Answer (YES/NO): YES